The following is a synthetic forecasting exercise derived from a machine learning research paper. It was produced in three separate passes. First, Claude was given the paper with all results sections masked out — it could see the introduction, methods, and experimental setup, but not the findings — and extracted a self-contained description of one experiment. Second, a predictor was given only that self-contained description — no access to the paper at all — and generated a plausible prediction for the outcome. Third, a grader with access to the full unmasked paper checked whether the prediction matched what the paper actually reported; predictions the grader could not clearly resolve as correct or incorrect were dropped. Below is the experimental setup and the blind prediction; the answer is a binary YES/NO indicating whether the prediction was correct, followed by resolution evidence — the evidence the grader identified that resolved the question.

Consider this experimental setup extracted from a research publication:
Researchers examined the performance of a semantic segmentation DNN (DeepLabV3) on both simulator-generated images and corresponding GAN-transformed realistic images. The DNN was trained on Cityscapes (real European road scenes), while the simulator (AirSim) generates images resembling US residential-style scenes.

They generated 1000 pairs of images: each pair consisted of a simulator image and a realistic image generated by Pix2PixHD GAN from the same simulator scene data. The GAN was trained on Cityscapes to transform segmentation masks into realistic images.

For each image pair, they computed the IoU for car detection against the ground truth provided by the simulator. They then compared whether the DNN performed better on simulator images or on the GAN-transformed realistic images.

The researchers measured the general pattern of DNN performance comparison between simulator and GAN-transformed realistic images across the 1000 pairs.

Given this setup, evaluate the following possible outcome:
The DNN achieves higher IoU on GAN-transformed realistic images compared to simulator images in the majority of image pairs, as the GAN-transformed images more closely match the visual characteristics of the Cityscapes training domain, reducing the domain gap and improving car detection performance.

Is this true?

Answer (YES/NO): YES